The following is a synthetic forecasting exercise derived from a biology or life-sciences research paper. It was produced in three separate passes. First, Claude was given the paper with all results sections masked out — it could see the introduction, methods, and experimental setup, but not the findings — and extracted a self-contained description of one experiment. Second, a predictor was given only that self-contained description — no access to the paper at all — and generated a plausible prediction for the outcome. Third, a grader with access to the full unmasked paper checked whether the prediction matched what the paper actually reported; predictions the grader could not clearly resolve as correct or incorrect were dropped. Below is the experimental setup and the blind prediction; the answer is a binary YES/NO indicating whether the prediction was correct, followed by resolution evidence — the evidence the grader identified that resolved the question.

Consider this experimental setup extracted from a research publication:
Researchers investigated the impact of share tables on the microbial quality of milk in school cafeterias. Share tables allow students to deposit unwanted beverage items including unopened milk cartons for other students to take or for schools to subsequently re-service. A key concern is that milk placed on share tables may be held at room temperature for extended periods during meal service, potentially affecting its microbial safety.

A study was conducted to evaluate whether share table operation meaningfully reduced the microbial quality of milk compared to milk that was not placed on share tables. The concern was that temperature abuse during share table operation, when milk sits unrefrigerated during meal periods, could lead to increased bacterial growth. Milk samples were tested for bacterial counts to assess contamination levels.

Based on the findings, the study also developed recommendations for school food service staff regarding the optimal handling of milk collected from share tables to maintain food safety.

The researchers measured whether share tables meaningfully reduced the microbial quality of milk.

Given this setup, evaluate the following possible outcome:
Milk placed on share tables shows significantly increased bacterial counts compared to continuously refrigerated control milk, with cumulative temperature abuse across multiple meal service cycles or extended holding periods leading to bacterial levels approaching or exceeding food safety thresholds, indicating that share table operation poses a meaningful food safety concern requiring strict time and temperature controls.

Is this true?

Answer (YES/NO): NO